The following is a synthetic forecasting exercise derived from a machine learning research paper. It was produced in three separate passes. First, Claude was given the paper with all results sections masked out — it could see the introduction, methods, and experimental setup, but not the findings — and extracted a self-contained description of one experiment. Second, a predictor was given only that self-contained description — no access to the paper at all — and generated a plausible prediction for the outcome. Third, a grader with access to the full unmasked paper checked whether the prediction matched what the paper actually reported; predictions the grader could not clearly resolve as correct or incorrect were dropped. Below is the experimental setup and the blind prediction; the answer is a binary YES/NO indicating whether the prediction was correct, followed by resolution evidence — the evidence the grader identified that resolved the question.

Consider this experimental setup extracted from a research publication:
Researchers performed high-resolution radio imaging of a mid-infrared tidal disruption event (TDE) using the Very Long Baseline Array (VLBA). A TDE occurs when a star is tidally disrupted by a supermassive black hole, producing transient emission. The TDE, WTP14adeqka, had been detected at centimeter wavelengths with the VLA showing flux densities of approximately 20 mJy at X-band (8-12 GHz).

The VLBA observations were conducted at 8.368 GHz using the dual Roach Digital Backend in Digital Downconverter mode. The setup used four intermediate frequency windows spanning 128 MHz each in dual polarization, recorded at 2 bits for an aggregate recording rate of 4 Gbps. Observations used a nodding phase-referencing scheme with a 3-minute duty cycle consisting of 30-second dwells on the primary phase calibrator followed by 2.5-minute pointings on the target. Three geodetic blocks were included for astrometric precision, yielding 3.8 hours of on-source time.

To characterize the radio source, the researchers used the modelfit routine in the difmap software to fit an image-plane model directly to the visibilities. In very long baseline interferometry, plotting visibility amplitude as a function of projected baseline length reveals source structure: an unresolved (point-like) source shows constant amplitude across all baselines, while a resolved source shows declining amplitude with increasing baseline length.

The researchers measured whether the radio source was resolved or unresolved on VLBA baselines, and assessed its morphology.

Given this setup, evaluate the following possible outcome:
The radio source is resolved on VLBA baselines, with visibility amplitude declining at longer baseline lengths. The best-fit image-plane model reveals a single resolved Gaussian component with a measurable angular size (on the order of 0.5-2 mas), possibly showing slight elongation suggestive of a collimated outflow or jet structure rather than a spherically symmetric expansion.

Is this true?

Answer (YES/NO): NO